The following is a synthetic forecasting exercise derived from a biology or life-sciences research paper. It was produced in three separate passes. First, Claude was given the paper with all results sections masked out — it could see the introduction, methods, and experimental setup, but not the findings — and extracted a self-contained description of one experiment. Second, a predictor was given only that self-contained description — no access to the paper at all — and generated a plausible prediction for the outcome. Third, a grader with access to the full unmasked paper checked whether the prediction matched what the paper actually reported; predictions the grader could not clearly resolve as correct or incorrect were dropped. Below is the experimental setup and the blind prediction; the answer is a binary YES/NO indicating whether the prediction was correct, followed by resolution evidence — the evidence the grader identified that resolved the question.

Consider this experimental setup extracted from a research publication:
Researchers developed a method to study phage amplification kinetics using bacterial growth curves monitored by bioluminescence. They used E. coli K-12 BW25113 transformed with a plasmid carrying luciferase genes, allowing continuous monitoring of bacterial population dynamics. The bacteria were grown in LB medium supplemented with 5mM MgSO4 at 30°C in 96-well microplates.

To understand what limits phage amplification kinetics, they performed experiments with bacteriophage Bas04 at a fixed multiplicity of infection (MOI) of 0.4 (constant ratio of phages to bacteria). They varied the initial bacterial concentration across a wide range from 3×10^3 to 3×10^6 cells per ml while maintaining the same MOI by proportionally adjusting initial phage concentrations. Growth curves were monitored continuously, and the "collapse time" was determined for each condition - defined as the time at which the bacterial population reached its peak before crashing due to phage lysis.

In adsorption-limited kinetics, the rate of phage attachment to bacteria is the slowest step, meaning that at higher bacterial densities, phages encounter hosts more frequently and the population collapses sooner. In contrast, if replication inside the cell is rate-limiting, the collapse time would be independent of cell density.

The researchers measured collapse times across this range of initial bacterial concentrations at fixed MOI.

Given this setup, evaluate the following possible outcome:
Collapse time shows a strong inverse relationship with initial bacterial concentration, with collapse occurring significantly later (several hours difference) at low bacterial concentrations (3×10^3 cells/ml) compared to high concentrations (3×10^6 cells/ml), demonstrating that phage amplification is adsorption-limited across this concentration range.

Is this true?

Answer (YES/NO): YES